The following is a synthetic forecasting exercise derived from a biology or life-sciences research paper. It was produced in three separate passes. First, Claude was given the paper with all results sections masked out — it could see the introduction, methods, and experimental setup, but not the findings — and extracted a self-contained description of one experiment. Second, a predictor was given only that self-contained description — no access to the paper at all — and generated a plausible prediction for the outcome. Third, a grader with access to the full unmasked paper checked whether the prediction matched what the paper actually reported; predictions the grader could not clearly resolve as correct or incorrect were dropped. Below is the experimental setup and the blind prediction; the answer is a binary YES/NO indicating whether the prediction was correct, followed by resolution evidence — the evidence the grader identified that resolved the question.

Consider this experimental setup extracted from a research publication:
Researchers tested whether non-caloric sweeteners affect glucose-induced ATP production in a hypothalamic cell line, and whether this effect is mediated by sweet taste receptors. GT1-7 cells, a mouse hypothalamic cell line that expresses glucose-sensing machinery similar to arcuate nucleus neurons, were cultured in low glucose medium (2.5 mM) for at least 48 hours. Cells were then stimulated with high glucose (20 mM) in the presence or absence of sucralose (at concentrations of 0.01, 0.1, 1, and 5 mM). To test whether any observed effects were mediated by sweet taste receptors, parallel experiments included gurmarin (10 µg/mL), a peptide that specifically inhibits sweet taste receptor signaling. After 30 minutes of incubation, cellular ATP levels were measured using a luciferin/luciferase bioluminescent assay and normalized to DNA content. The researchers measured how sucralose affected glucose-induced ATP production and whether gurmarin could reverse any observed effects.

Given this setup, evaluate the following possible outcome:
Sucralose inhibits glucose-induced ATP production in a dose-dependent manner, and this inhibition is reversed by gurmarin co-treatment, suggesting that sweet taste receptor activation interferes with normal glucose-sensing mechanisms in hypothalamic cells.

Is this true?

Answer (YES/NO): YES